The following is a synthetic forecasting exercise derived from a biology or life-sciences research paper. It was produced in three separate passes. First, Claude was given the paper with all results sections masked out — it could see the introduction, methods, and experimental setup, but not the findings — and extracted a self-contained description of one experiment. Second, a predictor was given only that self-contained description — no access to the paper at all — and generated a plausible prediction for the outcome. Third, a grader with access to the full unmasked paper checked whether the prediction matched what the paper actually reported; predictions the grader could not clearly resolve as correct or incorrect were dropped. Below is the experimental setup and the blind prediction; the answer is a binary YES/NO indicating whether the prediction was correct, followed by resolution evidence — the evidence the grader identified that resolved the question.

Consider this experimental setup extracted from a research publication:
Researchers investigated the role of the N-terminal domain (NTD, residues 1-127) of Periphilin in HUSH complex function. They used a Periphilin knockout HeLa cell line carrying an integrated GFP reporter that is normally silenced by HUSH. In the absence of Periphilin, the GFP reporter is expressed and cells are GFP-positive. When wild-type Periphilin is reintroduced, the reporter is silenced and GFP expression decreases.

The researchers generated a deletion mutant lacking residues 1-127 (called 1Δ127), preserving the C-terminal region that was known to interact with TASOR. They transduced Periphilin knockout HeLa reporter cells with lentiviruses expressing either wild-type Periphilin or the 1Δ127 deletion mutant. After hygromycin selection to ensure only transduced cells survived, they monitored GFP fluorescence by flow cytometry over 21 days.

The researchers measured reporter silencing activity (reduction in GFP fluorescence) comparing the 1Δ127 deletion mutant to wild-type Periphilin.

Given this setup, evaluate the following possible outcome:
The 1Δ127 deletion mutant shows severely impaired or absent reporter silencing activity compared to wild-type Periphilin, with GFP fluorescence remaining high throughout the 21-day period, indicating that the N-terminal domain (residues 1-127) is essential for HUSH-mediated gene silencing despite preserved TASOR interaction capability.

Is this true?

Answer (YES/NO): YES